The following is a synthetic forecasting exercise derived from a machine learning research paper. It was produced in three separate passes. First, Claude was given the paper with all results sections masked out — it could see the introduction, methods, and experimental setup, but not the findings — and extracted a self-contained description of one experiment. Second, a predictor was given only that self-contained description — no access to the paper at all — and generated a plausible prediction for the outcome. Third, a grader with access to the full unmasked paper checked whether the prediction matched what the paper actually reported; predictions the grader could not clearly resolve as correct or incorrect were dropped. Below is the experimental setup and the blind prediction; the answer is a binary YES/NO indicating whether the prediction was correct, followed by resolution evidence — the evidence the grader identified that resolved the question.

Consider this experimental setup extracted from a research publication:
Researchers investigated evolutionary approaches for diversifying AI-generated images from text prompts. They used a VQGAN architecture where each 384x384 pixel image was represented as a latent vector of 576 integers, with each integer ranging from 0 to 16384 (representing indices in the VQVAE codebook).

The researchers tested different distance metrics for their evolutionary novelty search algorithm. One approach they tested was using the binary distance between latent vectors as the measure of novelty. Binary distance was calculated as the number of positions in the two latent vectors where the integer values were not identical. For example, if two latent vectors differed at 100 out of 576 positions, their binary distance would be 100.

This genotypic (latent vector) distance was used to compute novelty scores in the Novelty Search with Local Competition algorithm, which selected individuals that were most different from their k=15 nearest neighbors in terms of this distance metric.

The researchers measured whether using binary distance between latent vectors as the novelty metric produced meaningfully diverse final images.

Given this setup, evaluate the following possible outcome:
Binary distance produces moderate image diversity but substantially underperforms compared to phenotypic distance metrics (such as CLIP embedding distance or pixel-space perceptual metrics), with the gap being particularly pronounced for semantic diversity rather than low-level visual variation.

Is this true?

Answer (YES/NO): NO